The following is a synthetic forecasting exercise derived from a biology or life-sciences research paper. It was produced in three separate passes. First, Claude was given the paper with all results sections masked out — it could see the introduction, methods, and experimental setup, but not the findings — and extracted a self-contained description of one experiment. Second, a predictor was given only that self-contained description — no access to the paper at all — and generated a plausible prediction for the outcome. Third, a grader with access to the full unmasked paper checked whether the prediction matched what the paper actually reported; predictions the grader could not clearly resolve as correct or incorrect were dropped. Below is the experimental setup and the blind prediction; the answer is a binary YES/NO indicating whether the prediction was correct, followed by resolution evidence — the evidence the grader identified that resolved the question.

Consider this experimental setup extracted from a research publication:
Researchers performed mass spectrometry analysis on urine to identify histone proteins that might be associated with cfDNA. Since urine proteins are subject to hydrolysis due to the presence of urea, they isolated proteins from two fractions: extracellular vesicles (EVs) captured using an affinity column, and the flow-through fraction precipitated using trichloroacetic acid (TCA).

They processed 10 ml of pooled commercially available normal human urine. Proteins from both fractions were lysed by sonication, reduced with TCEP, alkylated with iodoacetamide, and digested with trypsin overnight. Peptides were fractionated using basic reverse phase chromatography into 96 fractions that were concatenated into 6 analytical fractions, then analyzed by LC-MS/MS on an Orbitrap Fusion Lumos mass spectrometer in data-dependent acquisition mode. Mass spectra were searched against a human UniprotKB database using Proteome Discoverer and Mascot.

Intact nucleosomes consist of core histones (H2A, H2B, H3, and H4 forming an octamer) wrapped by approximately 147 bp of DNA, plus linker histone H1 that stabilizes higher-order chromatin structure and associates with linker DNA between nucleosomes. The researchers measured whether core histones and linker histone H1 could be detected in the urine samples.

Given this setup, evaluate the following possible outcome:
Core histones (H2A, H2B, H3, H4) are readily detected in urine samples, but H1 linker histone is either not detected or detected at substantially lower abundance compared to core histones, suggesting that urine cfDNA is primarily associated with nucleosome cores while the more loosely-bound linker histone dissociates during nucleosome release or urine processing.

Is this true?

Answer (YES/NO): NO